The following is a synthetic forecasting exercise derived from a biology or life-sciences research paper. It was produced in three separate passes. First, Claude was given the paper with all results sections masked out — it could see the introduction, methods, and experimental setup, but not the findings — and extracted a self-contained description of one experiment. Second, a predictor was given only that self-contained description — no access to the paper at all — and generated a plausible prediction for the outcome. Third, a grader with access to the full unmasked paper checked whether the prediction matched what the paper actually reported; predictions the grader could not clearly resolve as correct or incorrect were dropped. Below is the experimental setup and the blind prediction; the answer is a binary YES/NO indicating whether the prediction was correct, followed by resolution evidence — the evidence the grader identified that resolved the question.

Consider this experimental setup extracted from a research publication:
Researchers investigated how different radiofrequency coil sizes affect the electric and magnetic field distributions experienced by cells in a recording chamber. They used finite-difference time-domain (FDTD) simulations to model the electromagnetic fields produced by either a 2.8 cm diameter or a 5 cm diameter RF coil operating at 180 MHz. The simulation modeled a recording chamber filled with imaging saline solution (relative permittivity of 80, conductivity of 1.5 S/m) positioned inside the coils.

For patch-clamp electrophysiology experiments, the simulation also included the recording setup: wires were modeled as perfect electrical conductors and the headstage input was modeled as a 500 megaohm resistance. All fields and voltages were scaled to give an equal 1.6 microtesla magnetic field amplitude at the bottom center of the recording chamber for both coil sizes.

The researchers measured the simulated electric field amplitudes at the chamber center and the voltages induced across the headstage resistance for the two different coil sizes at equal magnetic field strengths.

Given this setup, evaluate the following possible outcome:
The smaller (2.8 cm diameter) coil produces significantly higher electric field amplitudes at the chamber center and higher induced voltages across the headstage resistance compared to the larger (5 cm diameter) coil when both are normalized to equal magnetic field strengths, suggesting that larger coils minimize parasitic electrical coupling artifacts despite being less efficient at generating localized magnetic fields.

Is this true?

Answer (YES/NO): NO